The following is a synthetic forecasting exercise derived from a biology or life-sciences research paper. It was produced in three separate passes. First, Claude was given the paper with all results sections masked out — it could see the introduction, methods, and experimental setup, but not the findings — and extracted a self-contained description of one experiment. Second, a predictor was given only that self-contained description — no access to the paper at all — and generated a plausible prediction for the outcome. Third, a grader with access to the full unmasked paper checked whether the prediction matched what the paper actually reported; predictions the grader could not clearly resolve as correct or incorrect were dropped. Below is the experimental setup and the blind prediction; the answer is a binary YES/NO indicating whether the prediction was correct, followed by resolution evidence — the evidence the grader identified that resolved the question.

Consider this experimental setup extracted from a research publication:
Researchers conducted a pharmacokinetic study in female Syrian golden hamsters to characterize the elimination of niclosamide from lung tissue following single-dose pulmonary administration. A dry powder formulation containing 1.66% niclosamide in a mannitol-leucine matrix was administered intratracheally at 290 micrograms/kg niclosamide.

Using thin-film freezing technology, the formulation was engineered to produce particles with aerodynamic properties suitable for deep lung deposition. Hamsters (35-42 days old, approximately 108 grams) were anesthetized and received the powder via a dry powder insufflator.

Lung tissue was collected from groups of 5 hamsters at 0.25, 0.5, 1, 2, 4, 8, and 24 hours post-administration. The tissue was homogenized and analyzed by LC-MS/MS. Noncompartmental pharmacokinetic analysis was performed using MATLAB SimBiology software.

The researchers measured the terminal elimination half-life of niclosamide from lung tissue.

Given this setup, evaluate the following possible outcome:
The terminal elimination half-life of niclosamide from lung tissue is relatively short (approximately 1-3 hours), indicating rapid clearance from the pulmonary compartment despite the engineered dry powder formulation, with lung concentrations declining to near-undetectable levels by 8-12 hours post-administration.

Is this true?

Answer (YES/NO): NO